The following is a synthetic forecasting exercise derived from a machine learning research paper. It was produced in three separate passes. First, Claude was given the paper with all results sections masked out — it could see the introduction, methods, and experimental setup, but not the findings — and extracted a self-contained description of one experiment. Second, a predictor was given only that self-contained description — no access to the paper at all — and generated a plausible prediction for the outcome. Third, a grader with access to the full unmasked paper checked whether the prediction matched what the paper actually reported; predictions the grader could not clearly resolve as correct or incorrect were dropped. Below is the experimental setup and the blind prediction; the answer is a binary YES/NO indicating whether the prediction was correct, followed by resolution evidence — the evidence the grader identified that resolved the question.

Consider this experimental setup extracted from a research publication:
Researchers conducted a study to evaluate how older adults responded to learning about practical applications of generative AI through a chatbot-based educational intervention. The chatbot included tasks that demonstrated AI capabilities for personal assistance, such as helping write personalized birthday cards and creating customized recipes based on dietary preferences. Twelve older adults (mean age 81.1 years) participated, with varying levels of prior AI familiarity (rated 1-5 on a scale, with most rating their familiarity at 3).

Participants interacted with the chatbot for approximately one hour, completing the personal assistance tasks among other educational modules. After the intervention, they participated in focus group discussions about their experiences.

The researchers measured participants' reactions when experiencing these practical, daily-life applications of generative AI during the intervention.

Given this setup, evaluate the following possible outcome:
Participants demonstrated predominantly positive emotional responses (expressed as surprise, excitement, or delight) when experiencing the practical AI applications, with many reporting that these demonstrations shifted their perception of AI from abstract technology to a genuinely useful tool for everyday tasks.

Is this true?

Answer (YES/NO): YES